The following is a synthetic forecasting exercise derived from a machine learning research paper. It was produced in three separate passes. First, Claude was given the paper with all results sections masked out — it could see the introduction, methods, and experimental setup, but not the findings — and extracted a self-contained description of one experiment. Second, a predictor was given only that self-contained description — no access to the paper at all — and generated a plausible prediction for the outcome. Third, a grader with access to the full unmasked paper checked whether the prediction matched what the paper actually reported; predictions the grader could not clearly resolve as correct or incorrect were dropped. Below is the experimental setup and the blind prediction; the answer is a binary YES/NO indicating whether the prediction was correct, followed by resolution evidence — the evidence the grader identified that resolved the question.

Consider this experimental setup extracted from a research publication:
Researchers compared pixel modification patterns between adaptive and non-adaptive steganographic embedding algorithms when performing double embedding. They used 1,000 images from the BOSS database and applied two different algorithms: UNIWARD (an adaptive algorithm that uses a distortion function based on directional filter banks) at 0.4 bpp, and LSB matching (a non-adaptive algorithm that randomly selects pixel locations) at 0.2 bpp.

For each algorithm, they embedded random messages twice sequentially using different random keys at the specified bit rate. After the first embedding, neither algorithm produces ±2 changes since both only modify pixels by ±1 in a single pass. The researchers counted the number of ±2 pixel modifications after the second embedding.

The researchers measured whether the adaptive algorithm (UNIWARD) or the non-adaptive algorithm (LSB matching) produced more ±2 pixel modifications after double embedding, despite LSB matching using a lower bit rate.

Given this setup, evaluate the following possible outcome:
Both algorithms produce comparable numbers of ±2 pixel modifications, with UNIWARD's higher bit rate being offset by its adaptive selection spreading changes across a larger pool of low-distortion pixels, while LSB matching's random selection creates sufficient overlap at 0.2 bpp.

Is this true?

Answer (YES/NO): NO